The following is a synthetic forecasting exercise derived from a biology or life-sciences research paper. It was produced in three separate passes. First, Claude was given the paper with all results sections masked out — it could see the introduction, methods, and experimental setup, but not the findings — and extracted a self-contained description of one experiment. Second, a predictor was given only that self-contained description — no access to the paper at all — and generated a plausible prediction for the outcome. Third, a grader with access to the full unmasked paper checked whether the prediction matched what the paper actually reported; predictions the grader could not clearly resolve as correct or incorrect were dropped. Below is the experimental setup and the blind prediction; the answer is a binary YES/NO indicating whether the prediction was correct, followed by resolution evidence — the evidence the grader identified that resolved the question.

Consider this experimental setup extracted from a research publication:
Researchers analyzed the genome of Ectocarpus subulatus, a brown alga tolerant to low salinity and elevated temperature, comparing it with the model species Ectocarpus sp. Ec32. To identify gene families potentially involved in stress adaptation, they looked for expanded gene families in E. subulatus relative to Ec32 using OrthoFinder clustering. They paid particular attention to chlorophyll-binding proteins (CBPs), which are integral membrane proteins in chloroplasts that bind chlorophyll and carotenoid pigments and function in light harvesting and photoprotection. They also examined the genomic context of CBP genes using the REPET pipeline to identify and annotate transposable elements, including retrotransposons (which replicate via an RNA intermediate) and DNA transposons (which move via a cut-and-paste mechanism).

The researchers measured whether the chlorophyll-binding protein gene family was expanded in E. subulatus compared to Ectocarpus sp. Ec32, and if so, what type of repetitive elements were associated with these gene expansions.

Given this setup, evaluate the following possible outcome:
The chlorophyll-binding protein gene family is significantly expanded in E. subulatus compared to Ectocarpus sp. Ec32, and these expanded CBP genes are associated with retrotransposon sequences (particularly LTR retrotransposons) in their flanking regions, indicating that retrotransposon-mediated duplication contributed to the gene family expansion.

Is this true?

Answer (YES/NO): YES